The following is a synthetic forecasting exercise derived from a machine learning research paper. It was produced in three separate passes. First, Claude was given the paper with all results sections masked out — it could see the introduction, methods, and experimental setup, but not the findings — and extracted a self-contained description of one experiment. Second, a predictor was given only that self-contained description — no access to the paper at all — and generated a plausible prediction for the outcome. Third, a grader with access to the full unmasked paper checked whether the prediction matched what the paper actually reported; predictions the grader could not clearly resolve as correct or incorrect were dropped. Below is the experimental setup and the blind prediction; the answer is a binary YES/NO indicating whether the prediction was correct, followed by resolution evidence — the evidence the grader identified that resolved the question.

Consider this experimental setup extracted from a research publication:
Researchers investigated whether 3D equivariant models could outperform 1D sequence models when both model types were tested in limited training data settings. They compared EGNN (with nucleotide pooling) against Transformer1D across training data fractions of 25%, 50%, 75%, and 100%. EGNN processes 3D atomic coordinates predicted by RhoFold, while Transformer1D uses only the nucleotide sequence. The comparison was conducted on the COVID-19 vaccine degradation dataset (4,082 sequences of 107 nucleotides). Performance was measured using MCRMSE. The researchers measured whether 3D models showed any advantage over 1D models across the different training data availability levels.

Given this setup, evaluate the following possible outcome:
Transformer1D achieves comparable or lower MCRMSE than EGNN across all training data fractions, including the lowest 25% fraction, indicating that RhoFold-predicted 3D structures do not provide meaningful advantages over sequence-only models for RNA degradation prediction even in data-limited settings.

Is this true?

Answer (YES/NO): NO